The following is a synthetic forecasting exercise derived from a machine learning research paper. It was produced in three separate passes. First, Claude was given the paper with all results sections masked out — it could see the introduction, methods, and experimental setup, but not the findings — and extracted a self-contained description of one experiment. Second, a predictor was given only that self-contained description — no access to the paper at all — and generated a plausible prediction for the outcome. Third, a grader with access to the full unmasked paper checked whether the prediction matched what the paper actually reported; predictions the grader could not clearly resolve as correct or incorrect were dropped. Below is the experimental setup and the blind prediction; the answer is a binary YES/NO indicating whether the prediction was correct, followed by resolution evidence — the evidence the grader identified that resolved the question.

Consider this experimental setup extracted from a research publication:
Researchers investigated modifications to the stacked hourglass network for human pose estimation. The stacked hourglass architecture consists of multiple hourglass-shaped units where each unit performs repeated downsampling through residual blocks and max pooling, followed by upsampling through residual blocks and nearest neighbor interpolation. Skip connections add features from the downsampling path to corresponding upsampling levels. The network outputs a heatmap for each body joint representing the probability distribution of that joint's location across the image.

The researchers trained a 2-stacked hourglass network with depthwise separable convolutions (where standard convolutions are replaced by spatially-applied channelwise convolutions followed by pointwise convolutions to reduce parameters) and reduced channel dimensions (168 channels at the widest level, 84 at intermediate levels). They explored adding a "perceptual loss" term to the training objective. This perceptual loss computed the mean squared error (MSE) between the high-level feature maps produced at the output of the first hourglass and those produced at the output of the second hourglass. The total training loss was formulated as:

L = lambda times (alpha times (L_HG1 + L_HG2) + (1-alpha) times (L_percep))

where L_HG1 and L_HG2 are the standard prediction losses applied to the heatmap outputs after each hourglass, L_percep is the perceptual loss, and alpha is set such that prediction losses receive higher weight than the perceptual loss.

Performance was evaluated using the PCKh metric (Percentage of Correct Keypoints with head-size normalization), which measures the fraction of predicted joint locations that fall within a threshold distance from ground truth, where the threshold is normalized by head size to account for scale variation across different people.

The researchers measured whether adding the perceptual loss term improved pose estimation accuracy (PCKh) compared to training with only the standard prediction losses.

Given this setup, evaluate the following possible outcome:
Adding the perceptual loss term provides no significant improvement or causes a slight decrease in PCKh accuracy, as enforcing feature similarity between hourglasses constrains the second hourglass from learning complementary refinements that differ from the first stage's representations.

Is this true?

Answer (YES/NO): NO